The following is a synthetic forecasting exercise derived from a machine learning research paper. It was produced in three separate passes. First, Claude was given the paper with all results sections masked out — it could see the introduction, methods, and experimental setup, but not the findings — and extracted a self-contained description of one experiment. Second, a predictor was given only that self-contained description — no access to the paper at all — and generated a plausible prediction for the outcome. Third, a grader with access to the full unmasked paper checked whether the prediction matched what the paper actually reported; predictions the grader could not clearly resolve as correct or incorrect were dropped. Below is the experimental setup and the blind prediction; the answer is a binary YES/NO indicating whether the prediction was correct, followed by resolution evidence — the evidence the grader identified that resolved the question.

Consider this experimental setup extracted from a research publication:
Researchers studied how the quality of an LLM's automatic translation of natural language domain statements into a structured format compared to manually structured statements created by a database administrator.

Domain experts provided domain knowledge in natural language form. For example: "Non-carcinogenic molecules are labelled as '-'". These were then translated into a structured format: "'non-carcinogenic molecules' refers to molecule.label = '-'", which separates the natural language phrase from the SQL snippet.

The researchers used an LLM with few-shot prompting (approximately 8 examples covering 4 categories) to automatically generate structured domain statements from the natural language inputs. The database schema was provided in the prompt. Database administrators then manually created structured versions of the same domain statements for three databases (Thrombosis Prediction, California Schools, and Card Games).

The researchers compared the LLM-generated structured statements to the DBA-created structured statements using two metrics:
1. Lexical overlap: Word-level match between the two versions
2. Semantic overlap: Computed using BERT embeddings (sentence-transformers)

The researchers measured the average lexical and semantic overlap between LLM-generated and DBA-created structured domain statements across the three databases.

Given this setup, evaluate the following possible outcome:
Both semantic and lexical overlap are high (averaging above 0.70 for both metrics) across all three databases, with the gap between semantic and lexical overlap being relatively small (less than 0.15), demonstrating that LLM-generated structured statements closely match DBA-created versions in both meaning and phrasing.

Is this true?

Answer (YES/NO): YES